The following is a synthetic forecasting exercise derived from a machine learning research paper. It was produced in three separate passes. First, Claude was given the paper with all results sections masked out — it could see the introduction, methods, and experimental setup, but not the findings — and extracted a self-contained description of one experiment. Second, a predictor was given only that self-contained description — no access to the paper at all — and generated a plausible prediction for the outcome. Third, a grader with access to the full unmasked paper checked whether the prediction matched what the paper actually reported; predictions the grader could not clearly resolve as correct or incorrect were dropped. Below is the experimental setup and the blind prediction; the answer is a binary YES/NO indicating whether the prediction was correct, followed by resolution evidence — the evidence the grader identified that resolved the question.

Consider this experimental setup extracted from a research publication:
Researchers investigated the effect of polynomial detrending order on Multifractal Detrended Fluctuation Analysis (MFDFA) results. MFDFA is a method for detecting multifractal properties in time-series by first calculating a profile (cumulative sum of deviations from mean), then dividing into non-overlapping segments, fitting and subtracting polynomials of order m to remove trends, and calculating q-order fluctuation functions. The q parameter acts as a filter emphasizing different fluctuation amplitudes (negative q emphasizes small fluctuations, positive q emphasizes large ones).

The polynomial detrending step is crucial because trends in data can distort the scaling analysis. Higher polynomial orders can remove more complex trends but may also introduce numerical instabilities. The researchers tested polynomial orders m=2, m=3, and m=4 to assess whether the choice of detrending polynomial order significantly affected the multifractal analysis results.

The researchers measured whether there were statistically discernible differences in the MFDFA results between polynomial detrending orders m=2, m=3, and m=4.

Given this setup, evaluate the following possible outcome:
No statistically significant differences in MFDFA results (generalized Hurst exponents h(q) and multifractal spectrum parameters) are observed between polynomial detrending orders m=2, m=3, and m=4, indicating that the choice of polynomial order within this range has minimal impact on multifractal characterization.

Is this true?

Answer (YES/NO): YES